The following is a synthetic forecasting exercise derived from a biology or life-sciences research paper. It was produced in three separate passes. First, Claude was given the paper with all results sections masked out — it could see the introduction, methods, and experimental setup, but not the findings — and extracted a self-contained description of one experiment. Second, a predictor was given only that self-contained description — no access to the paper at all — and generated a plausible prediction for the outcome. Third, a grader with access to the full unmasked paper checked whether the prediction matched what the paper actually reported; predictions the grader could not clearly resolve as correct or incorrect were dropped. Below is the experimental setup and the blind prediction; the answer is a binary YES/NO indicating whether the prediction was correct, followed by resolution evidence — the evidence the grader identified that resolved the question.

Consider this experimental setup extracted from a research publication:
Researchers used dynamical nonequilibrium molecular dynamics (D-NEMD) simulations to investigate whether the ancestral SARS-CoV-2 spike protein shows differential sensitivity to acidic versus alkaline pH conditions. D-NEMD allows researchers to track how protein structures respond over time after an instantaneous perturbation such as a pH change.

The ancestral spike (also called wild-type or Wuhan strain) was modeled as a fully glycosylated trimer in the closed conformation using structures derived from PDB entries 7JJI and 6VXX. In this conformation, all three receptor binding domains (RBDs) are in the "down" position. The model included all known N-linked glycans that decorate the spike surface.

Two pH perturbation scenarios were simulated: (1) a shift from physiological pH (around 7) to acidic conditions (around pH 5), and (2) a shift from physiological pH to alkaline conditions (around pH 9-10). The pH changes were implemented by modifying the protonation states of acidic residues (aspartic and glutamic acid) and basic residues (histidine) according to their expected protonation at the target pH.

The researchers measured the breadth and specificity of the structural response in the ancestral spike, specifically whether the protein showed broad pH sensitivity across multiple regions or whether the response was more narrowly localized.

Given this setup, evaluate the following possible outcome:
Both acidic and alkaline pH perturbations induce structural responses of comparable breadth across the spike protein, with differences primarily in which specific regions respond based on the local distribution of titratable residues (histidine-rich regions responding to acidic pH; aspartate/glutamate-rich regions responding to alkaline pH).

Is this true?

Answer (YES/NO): NO